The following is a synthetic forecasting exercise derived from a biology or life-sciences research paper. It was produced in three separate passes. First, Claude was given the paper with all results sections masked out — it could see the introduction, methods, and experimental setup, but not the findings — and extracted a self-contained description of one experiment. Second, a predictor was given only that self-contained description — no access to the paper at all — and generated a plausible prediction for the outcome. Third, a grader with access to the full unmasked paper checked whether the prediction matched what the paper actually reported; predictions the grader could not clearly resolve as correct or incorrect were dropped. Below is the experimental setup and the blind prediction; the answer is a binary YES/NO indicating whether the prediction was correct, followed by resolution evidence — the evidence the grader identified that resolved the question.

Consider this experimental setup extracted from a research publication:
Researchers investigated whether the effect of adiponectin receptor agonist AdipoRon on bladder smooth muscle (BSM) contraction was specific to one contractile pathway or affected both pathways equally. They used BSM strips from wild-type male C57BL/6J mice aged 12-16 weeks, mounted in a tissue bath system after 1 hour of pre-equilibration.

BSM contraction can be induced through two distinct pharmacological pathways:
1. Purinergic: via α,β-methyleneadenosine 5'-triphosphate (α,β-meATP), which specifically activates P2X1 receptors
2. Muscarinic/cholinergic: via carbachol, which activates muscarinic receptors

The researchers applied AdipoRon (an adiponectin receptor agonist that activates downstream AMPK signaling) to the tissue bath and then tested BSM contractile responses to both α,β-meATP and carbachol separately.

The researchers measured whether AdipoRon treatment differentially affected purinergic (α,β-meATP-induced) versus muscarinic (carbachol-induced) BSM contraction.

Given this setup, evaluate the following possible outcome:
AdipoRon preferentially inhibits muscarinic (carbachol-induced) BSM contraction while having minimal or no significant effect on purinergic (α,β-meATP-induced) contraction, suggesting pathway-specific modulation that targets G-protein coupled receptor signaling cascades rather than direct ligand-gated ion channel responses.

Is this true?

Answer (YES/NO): NO